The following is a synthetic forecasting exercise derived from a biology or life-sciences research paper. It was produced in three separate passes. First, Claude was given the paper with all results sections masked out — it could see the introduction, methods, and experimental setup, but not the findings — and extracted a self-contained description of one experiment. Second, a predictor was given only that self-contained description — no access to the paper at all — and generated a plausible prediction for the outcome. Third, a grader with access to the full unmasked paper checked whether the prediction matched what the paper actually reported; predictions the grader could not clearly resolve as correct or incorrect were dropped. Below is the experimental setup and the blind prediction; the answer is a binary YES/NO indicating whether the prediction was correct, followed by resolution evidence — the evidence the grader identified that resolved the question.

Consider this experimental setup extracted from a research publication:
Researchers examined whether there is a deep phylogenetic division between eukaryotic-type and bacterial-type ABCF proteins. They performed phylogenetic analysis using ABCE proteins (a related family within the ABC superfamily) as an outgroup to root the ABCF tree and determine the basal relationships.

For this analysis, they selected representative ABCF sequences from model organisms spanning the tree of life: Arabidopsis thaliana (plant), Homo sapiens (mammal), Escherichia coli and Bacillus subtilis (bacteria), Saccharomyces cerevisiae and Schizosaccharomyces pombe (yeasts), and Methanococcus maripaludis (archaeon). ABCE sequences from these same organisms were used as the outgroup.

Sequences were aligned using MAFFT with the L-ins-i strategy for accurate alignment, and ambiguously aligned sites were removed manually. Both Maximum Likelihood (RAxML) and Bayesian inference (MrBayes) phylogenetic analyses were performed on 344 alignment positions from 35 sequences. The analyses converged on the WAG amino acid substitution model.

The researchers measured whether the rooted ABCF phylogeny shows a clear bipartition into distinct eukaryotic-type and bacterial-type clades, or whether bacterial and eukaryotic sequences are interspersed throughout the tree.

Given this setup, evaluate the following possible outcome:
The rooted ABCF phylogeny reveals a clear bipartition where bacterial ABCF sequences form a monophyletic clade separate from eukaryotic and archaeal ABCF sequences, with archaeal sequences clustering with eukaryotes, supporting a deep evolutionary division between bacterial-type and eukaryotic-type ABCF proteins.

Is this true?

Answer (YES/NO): NO